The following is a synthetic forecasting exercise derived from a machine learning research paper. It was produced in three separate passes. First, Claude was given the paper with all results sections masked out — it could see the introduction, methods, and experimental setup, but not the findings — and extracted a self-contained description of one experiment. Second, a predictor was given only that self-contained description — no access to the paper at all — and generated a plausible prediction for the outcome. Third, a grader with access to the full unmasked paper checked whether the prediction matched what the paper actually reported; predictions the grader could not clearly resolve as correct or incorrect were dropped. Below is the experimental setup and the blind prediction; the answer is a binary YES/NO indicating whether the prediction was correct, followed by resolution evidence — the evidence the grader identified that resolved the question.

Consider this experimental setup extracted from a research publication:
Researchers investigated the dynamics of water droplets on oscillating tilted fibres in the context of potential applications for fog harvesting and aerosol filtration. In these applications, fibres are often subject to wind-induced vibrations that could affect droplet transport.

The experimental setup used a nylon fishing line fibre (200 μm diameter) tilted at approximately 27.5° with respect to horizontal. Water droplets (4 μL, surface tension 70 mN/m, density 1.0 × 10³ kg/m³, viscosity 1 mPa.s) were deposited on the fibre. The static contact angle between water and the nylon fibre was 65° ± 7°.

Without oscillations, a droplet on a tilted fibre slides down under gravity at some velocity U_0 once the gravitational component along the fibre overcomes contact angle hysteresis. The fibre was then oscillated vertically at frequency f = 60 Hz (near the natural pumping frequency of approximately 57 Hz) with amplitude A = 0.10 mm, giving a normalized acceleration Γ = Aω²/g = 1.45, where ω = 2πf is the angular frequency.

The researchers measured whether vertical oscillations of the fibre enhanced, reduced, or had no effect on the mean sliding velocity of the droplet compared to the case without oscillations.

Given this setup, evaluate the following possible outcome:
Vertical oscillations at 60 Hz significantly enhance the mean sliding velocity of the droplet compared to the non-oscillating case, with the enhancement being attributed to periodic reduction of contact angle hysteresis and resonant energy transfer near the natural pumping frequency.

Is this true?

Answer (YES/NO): YES